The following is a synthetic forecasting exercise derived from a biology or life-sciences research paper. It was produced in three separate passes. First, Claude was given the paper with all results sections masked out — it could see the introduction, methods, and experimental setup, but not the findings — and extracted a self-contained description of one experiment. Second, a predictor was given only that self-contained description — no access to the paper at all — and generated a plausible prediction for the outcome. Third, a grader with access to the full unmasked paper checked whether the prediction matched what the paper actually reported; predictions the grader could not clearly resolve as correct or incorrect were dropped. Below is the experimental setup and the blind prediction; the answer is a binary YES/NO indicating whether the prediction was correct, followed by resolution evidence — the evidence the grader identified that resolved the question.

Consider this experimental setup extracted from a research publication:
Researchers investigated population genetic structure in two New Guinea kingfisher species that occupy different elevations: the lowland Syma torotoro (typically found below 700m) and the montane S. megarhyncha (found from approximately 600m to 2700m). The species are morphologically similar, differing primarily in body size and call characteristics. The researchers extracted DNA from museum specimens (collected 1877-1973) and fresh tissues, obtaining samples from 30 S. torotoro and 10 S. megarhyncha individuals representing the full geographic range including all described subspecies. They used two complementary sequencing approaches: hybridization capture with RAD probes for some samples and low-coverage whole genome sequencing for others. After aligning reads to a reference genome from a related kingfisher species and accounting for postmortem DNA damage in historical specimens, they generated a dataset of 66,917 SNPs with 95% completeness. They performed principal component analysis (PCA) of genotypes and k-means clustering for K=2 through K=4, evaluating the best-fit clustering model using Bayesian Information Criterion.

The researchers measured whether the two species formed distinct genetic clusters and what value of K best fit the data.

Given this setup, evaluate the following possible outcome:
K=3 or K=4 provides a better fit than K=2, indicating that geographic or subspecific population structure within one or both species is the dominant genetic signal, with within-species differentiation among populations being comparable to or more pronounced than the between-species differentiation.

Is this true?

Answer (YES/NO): NO